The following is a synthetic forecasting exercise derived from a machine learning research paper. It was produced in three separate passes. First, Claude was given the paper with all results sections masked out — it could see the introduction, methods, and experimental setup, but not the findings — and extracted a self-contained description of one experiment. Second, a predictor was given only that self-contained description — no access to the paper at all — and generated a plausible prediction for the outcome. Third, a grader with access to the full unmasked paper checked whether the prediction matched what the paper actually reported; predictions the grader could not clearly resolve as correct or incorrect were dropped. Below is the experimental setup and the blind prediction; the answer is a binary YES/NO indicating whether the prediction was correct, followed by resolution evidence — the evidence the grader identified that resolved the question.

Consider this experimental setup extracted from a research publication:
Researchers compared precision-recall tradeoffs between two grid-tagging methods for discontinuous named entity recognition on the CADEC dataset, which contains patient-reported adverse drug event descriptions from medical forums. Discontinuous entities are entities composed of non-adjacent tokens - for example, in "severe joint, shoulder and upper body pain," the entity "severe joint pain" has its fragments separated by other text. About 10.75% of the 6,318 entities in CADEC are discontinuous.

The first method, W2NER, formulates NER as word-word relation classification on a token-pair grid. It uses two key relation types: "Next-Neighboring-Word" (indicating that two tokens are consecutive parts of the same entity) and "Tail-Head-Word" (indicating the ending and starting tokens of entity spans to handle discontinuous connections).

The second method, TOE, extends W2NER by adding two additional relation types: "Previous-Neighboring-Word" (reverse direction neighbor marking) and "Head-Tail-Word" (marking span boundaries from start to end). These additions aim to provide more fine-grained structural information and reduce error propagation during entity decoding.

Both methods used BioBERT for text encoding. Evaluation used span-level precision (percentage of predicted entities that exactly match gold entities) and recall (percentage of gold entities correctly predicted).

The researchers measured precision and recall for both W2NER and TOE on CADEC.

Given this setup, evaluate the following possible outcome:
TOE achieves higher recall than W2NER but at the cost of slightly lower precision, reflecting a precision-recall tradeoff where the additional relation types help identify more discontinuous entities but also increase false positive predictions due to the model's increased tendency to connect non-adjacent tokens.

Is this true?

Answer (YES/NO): NO